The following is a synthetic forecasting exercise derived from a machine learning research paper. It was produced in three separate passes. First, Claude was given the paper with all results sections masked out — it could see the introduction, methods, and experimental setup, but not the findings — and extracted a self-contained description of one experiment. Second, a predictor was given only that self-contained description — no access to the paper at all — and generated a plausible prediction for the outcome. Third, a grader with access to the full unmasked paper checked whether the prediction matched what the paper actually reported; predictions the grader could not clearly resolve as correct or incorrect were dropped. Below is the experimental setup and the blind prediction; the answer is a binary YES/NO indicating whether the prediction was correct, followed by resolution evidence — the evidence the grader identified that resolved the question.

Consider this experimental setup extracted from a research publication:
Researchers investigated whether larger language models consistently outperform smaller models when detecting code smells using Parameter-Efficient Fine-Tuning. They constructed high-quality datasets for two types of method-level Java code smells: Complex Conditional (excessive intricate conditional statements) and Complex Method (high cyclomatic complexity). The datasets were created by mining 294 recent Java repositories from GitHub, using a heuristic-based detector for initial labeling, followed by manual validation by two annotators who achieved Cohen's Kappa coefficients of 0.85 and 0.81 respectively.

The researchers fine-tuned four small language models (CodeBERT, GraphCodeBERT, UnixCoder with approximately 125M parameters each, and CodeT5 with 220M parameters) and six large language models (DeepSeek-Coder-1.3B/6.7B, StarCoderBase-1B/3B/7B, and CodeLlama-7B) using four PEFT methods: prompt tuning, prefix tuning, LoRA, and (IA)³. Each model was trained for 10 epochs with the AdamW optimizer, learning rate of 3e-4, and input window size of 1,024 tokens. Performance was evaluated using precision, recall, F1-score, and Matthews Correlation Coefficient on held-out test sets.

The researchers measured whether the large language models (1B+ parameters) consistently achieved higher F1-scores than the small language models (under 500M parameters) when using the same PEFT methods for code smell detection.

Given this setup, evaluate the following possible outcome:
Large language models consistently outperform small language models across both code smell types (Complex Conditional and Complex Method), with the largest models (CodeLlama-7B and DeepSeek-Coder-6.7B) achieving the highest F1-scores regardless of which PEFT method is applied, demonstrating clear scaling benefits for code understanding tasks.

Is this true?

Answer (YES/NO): NO